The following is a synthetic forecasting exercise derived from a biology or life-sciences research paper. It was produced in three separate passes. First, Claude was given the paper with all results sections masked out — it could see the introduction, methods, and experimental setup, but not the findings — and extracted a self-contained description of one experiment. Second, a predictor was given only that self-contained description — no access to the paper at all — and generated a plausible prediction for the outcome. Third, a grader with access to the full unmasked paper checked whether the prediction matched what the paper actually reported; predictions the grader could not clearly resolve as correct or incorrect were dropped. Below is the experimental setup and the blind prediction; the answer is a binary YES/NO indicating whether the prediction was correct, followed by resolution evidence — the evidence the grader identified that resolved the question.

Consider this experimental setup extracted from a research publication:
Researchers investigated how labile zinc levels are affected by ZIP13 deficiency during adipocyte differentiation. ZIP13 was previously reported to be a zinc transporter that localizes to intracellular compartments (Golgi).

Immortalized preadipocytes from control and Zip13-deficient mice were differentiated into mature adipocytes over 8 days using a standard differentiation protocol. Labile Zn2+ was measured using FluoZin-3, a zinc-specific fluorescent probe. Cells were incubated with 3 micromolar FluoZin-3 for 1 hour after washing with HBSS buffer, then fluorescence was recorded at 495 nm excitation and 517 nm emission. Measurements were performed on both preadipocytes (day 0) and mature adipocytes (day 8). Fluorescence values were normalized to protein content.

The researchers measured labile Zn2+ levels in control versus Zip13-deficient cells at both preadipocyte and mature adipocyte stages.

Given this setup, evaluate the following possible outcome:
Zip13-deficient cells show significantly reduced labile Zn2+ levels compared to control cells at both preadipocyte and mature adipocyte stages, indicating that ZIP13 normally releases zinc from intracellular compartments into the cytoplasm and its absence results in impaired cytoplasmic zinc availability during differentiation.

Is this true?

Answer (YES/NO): NO